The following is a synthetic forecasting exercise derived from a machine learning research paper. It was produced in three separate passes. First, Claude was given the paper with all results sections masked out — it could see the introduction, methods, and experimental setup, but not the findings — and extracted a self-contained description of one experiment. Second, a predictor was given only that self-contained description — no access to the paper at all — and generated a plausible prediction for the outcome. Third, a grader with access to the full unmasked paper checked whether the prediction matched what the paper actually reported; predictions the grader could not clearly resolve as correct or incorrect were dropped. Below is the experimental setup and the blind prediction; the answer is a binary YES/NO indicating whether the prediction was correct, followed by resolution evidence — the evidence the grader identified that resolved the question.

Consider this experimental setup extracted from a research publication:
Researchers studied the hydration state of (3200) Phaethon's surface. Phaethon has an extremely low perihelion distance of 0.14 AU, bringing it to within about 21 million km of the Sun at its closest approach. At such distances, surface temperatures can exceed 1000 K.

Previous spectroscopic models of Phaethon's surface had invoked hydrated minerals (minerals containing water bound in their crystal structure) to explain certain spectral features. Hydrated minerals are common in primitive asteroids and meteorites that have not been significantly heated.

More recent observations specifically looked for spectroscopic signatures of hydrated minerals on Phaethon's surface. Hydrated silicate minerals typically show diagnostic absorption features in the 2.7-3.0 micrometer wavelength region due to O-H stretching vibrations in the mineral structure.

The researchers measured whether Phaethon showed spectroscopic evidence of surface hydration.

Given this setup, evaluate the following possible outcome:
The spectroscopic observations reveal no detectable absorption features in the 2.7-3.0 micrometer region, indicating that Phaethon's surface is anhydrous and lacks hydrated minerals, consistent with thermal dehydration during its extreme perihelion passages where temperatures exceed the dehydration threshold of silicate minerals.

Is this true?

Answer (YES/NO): YES